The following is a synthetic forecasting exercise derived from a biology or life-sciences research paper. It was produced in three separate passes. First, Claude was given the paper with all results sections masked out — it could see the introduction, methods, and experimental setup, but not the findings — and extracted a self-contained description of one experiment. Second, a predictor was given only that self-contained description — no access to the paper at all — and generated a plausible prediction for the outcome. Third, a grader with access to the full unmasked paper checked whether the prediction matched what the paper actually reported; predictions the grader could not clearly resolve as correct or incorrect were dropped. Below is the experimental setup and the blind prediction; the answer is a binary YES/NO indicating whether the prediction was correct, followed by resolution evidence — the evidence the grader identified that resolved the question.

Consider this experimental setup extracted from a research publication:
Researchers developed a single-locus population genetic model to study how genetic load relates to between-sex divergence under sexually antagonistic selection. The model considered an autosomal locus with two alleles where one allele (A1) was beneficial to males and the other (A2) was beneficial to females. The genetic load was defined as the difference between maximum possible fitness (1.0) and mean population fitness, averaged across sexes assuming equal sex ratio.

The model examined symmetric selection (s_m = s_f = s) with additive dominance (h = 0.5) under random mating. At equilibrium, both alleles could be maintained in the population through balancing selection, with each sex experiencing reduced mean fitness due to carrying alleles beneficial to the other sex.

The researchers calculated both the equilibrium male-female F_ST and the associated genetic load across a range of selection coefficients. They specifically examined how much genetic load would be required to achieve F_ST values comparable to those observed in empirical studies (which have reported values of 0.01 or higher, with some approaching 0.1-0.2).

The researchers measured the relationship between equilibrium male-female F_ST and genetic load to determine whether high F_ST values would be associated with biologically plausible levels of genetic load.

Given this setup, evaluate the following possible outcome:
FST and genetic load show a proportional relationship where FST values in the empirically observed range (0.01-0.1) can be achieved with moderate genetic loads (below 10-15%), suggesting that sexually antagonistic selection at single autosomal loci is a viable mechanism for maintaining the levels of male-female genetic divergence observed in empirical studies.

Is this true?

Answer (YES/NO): NO